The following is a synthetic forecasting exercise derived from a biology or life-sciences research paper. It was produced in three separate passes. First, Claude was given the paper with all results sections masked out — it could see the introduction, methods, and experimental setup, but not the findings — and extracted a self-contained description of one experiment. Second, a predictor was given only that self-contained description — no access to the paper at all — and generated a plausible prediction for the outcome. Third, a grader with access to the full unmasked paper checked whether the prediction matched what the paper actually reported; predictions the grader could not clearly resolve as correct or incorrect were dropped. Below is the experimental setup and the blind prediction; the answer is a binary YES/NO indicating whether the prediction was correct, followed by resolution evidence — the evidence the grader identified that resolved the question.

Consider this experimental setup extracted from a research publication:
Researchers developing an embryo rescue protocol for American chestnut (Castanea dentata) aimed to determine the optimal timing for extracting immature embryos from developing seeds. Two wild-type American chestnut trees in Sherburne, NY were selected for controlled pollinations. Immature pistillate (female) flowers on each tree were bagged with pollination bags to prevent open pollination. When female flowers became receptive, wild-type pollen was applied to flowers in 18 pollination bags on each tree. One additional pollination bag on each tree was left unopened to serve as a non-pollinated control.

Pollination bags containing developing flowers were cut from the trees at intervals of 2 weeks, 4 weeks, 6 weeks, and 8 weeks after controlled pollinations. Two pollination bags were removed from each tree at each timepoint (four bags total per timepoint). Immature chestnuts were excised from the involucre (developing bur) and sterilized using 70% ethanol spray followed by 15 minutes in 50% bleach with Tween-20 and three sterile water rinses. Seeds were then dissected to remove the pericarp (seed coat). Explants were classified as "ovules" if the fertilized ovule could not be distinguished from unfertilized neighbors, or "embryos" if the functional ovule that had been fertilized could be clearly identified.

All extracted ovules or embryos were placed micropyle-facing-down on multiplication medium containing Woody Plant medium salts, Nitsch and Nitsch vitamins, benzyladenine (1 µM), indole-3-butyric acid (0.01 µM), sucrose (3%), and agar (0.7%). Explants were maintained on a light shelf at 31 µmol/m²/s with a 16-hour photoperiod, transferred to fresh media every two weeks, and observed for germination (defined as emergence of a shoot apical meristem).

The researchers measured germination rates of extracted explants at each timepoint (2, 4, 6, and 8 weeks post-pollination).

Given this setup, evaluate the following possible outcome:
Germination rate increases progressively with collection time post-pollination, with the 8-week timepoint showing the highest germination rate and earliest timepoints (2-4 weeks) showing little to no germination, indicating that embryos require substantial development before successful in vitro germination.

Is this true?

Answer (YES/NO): YES